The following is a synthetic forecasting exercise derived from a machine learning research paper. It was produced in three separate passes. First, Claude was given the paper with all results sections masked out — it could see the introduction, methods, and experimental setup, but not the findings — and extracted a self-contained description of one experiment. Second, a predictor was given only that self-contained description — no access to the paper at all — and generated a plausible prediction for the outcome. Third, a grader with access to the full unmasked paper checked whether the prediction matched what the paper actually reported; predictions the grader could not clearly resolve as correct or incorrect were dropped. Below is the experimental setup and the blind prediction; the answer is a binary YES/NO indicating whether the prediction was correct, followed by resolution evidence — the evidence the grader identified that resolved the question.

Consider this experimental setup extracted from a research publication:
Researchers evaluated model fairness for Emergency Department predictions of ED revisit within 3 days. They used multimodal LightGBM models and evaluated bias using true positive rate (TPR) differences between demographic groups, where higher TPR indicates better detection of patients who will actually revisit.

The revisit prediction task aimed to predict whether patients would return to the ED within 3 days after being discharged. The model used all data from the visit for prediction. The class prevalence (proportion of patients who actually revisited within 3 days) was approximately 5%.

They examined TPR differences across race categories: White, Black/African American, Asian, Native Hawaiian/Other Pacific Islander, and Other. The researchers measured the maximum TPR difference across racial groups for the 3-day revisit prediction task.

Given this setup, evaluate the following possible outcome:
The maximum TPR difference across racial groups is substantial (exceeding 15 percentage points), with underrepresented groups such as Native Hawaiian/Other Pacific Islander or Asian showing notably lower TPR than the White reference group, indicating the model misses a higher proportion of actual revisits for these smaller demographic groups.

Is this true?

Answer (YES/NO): NO